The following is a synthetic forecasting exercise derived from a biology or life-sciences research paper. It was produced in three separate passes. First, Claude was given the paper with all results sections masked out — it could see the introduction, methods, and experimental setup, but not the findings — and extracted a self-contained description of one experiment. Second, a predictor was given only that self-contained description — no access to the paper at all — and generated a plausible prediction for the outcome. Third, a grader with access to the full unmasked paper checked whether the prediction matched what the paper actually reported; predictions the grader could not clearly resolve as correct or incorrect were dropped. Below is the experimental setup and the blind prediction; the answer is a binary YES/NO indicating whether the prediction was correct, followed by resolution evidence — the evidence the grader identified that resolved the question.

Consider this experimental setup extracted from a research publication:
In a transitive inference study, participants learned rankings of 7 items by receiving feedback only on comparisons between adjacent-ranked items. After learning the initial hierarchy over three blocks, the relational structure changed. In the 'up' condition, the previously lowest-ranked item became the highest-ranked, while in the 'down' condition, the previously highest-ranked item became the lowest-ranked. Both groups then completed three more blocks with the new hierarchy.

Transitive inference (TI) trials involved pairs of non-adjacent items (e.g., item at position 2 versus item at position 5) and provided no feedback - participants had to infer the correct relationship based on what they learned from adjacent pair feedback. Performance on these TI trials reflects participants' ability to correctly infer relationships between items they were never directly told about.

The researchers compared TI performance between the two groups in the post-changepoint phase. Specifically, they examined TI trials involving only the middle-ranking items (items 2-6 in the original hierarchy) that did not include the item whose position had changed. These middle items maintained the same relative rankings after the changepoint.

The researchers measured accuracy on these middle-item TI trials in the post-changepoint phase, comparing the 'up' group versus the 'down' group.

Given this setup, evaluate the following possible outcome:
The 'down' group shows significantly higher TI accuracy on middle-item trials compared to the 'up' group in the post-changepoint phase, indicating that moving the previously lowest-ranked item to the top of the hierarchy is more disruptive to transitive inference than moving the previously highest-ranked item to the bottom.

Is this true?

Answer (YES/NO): NO